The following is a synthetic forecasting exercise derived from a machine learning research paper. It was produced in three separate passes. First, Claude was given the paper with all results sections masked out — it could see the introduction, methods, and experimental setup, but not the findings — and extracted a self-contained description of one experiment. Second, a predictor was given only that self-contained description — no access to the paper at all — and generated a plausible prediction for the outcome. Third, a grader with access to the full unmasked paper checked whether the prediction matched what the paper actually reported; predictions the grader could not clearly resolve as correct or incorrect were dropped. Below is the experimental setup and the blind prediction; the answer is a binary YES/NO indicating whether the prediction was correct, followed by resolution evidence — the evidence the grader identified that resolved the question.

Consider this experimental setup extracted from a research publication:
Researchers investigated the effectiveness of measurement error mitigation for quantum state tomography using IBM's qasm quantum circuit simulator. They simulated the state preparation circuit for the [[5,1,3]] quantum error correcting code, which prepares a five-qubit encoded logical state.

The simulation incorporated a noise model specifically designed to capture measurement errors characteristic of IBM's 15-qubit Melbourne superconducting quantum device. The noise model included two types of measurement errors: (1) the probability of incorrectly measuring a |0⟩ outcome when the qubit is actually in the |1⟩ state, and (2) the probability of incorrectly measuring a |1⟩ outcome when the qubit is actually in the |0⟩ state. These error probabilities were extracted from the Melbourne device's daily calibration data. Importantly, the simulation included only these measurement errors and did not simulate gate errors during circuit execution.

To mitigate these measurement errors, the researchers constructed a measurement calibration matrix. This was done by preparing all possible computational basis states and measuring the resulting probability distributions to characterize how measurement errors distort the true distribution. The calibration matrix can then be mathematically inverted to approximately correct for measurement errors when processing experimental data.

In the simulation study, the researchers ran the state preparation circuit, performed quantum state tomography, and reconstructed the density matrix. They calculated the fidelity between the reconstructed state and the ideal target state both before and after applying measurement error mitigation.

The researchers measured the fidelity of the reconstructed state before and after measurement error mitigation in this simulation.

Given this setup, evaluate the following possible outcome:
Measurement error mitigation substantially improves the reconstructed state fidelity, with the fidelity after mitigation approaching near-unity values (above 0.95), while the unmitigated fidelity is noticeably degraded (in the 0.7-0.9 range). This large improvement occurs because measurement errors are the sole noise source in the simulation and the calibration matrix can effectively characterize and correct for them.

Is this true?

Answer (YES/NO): YES